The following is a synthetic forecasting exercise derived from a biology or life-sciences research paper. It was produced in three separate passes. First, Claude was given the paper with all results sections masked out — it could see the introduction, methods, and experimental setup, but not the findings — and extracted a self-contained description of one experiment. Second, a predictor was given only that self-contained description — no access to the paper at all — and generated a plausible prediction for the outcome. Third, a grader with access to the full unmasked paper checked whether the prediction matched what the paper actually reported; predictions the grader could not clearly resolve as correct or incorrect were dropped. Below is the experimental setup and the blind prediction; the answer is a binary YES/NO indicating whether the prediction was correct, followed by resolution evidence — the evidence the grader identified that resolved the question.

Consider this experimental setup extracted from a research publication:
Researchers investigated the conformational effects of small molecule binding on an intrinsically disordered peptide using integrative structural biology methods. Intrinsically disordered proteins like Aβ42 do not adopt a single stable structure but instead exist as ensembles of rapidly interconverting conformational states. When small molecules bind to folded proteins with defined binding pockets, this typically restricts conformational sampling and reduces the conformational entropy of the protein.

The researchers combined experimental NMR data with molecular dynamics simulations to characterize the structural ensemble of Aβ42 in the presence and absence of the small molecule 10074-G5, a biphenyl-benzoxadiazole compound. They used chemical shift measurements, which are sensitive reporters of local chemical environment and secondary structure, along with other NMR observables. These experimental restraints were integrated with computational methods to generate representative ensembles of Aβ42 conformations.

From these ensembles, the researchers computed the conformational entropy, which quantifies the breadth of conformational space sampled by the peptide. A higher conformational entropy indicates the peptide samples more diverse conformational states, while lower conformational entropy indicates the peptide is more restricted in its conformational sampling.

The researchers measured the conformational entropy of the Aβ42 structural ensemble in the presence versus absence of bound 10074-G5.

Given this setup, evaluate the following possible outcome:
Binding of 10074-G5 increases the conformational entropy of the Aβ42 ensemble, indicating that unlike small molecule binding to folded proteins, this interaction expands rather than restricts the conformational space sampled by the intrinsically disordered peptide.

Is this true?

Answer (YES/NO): YES